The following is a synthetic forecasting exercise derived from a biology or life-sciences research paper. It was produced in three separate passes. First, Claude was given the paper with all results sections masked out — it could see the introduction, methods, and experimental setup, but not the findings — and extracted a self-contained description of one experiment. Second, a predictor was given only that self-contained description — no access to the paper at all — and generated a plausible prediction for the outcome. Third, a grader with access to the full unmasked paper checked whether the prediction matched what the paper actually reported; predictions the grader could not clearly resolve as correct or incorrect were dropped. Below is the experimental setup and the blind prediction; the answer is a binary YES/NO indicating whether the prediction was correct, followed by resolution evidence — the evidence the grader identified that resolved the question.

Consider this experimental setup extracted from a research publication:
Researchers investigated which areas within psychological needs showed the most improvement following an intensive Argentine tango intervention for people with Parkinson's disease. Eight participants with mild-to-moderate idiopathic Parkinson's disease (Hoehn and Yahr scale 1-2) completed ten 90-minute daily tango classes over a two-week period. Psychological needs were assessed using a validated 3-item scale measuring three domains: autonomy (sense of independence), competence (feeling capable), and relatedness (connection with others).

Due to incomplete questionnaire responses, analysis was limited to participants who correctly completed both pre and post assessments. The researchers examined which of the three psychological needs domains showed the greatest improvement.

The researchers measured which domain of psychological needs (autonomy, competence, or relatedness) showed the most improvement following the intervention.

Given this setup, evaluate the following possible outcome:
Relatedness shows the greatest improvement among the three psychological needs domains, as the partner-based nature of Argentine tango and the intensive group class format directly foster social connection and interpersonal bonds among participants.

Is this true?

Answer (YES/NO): NO